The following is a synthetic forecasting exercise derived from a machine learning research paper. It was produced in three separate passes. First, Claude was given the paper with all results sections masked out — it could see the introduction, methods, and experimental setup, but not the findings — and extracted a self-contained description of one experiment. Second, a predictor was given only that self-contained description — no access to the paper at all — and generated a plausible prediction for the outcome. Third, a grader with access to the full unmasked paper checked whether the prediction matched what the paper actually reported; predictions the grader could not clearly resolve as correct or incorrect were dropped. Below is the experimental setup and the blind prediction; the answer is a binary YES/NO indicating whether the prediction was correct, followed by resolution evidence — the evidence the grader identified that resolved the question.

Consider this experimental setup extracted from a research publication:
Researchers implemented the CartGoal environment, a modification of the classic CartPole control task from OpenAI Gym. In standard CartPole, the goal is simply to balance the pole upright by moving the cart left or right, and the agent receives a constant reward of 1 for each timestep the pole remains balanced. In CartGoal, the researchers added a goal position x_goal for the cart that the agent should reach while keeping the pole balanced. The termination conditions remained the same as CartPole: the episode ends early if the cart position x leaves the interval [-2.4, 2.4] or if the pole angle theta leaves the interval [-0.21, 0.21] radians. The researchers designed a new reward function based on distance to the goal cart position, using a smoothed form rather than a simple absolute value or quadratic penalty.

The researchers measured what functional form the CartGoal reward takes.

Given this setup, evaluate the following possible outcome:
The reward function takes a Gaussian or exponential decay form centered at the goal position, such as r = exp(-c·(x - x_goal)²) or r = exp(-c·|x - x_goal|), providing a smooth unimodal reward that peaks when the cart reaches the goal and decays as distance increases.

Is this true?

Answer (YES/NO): NO